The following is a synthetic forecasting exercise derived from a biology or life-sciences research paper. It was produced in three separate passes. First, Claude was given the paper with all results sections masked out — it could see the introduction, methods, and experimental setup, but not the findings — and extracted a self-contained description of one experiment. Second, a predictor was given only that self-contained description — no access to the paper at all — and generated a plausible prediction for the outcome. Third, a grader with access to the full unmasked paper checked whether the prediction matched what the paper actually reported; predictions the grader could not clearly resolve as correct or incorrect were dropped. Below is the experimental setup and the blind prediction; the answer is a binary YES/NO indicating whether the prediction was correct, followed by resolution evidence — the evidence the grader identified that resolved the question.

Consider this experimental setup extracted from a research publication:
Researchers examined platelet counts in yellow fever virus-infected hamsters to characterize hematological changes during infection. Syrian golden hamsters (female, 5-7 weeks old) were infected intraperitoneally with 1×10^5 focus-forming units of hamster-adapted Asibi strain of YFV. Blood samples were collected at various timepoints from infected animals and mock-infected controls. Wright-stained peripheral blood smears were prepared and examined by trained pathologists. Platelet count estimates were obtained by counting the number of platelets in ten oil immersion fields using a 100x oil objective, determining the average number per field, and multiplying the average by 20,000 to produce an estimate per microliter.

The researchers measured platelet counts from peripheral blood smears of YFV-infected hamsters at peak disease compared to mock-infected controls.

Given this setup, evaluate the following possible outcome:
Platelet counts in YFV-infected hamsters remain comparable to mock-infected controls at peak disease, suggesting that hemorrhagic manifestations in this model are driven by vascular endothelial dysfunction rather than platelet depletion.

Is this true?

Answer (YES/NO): NO